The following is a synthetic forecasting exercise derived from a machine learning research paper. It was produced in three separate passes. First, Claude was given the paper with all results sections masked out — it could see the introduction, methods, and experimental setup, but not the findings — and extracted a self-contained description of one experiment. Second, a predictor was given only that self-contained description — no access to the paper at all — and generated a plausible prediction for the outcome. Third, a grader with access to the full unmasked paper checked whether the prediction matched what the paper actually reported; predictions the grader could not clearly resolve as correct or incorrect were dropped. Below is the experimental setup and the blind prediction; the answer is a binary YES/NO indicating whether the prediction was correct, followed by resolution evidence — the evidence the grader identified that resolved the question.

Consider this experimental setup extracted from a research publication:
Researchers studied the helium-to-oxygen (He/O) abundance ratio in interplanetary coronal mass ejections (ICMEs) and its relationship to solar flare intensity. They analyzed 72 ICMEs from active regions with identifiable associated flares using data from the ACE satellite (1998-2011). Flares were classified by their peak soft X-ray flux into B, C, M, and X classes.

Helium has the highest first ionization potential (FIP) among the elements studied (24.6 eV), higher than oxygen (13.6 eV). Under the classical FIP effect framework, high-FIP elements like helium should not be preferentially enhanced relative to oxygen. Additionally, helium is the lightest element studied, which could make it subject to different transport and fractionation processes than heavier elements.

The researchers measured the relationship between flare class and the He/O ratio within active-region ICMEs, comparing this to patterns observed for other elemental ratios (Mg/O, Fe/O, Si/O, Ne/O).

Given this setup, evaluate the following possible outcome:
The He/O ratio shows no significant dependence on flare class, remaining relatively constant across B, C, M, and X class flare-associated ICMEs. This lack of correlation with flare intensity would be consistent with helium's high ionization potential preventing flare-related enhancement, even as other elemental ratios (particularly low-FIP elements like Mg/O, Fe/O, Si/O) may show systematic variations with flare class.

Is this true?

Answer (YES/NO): NO